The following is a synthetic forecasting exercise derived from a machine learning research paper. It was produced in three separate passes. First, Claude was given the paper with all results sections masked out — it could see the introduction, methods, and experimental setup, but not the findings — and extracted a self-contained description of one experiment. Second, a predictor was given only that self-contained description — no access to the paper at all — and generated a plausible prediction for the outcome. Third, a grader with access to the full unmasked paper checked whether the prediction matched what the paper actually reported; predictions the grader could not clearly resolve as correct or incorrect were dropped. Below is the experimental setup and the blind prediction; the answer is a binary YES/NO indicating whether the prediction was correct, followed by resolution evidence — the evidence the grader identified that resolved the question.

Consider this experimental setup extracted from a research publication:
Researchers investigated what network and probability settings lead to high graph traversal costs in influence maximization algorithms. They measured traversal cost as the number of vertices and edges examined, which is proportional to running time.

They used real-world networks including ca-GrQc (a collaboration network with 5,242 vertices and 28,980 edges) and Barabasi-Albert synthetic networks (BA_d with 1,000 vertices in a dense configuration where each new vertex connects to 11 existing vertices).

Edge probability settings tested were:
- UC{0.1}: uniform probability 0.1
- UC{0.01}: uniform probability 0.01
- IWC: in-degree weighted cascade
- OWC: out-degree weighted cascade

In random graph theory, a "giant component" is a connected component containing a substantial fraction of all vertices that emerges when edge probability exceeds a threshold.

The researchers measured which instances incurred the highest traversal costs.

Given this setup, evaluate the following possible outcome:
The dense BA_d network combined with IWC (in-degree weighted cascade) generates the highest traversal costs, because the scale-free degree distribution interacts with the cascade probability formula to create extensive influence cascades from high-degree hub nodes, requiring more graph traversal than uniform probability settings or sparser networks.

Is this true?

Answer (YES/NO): NO